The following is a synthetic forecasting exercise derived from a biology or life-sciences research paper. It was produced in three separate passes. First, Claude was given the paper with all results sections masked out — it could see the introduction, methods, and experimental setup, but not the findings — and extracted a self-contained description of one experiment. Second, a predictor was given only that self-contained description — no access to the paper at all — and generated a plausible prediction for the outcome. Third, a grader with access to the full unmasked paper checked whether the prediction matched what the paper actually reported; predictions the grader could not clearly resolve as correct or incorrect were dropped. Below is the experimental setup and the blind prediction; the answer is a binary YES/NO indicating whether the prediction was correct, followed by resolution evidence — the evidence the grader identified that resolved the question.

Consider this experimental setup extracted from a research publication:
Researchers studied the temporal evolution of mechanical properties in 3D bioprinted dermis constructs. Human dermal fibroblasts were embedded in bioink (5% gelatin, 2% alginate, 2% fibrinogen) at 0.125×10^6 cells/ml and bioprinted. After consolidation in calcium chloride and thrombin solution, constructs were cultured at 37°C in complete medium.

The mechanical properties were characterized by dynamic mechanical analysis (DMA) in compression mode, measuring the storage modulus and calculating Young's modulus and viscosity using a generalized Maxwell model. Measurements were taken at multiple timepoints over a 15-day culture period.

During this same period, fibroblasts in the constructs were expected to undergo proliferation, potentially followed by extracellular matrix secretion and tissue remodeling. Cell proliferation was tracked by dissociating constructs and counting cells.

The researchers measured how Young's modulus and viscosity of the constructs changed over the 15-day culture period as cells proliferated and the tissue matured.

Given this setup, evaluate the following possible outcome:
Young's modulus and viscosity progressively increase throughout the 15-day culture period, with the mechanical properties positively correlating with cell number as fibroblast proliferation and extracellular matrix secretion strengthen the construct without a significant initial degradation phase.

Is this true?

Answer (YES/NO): NO